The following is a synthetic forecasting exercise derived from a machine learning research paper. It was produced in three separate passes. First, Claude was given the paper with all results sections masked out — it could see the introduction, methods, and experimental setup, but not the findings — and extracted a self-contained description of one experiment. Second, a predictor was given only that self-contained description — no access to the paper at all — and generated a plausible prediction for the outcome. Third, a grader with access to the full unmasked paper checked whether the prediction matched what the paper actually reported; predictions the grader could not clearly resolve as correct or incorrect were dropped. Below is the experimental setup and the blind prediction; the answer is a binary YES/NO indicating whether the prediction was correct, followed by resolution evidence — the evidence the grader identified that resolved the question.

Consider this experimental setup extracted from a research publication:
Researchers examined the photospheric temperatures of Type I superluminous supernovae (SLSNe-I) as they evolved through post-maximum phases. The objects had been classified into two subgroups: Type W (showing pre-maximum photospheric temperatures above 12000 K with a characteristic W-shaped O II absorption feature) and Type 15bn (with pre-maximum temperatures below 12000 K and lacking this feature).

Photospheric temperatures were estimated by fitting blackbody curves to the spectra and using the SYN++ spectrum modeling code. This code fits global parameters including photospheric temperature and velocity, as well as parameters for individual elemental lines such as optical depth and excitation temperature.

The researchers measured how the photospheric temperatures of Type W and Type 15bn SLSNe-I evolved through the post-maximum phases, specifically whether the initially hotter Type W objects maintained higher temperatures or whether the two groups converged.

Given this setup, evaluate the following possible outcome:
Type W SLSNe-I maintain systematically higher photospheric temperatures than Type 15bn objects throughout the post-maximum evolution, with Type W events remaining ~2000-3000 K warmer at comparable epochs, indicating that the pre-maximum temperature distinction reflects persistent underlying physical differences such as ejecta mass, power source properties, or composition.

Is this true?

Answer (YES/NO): NO